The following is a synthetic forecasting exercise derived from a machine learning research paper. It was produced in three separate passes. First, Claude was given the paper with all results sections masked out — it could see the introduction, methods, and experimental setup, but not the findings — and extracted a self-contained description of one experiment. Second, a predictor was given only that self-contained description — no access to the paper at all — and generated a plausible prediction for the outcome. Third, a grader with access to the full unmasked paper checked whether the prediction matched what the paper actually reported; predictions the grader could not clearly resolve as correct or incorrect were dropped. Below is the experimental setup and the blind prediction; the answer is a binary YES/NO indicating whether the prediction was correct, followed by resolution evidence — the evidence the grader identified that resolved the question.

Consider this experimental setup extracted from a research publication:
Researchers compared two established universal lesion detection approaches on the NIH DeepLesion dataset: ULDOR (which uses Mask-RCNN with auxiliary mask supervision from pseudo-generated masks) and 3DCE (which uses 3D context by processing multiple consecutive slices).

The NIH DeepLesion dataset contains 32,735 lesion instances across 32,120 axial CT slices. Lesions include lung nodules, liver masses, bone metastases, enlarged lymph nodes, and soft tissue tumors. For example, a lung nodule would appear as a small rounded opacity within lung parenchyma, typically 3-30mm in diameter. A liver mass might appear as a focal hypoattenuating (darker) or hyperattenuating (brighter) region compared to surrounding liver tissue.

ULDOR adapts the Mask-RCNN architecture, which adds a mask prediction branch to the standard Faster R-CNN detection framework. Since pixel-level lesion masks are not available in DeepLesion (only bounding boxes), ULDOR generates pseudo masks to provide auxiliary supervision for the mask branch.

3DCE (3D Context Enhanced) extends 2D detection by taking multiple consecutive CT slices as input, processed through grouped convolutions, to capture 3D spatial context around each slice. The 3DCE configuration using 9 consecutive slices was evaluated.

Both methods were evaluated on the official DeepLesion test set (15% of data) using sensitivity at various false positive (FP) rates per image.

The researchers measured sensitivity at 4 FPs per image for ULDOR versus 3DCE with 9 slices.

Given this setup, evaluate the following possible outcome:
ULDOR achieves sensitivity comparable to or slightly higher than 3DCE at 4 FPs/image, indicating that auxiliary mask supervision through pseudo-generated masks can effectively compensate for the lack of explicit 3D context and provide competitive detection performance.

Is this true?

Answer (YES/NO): YES